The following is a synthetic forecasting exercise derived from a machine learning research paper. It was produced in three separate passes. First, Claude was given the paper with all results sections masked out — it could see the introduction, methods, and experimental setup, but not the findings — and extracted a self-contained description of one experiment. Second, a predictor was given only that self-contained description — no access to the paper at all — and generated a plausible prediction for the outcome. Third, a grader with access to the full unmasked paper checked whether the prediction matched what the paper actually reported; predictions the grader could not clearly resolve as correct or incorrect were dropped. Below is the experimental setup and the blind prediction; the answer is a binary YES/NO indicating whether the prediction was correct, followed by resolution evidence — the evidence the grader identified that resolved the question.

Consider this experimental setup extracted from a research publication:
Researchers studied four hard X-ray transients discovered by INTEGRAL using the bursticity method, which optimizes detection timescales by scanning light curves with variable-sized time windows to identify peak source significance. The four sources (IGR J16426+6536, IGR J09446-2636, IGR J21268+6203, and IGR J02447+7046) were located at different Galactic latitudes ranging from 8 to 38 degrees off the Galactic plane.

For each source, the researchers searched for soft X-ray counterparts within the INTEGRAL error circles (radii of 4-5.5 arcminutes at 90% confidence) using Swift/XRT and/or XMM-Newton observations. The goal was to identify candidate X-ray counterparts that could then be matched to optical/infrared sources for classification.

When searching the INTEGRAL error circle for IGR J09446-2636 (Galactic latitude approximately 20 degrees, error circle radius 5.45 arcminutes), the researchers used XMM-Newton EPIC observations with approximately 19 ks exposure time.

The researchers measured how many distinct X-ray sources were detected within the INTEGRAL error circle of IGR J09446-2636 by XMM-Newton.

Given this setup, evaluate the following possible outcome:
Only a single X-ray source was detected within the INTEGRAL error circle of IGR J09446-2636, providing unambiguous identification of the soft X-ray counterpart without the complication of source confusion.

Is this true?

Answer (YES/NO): NO